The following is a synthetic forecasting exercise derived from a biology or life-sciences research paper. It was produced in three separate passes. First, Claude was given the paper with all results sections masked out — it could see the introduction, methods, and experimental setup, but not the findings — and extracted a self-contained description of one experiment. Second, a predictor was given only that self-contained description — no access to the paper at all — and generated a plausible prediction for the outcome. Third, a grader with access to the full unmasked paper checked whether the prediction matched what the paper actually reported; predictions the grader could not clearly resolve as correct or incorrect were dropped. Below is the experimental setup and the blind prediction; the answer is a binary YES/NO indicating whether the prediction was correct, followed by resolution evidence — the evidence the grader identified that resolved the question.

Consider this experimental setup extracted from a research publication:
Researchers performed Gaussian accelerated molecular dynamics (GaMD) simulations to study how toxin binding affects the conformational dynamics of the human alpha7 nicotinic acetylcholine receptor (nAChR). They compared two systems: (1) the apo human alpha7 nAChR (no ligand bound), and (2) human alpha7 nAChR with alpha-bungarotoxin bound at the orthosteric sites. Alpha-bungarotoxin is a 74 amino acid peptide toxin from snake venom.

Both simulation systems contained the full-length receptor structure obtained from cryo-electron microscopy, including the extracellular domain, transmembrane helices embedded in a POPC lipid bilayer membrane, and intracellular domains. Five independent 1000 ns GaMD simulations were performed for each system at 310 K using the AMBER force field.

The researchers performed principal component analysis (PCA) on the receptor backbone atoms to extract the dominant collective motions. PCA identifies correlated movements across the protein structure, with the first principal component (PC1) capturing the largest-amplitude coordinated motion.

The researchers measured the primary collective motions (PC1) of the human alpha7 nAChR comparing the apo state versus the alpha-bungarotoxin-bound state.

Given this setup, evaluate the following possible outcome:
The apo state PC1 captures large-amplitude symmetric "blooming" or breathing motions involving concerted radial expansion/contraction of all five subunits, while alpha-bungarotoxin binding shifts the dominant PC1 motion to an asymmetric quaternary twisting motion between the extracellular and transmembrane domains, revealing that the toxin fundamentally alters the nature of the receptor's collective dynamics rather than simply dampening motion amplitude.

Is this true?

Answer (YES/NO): NO